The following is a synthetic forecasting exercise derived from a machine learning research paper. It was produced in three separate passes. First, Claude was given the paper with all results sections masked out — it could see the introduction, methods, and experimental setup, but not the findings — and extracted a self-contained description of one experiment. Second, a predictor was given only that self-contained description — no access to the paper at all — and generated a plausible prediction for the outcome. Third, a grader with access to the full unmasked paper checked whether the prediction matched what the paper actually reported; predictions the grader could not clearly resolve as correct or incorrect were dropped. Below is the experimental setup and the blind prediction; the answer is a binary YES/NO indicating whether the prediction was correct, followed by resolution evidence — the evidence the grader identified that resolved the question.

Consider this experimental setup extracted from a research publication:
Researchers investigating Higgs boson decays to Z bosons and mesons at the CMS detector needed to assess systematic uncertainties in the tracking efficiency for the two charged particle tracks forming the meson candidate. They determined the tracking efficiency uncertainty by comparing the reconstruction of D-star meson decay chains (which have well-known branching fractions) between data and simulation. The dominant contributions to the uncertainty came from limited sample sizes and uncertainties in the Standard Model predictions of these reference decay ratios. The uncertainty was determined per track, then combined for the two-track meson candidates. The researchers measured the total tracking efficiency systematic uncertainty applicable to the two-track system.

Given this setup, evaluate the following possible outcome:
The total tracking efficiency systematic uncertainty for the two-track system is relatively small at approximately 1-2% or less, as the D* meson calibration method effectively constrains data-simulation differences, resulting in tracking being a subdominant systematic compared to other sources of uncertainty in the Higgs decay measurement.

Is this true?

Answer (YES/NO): NO